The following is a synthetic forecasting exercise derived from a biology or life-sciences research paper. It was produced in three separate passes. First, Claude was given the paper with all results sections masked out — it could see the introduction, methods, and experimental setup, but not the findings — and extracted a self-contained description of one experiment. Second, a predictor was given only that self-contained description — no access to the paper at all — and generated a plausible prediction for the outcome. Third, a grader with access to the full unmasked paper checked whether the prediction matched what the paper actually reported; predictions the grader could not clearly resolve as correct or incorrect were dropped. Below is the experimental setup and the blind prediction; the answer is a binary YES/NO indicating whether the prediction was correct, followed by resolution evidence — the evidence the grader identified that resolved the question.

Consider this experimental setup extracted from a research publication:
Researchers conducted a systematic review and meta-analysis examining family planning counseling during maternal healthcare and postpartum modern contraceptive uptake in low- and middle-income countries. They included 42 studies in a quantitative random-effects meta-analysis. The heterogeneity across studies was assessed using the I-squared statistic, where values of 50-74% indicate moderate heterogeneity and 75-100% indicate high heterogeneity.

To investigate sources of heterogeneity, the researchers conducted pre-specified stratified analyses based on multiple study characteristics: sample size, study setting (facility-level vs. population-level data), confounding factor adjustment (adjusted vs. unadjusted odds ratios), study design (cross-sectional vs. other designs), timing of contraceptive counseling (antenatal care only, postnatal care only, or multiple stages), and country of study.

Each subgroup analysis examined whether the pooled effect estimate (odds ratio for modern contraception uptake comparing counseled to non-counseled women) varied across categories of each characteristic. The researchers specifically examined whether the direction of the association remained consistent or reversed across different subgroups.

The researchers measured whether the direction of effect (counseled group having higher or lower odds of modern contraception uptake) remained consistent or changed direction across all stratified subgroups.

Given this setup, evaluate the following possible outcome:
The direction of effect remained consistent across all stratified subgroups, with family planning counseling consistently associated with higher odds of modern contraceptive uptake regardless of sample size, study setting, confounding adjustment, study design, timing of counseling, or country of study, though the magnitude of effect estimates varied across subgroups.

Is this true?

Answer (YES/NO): YES